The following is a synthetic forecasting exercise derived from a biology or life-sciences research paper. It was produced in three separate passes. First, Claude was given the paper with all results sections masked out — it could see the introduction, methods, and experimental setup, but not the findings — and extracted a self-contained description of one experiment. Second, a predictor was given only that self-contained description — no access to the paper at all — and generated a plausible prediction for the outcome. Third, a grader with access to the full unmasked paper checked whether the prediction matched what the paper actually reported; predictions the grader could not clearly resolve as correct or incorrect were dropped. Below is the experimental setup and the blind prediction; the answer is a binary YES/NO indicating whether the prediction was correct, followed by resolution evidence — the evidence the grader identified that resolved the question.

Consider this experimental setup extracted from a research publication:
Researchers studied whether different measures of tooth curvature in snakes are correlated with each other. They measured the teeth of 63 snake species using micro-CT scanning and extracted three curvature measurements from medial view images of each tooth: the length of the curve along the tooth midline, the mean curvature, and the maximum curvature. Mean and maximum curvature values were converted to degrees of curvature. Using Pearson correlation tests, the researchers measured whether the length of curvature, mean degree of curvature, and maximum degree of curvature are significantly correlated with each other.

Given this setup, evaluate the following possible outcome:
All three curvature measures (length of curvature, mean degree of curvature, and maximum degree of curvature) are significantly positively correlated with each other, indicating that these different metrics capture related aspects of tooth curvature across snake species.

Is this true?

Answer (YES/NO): YES